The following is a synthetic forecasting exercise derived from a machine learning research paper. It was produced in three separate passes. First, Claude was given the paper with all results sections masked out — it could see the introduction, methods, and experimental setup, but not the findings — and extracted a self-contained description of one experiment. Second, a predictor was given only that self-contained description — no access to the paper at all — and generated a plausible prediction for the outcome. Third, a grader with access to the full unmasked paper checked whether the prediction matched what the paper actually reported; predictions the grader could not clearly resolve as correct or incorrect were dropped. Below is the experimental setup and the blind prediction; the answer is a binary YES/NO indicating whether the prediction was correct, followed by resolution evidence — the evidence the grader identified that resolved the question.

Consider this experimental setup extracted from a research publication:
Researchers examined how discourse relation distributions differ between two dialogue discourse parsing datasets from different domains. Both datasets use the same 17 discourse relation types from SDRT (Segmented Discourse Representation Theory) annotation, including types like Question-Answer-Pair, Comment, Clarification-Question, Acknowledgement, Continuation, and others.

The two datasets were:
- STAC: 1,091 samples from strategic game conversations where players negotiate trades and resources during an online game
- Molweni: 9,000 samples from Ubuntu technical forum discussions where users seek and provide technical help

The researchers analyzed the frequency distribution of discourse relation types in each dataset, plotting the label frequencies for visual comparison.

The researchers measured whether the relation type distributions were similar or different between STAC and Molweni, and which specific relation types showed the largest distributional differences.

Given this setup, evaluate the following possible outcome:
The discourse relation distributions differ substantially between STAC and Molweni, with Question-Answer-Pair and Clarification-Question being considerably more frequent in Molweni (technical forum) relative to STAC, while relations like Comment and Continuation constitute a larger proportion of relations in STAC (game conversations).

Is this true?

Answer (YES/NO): NO